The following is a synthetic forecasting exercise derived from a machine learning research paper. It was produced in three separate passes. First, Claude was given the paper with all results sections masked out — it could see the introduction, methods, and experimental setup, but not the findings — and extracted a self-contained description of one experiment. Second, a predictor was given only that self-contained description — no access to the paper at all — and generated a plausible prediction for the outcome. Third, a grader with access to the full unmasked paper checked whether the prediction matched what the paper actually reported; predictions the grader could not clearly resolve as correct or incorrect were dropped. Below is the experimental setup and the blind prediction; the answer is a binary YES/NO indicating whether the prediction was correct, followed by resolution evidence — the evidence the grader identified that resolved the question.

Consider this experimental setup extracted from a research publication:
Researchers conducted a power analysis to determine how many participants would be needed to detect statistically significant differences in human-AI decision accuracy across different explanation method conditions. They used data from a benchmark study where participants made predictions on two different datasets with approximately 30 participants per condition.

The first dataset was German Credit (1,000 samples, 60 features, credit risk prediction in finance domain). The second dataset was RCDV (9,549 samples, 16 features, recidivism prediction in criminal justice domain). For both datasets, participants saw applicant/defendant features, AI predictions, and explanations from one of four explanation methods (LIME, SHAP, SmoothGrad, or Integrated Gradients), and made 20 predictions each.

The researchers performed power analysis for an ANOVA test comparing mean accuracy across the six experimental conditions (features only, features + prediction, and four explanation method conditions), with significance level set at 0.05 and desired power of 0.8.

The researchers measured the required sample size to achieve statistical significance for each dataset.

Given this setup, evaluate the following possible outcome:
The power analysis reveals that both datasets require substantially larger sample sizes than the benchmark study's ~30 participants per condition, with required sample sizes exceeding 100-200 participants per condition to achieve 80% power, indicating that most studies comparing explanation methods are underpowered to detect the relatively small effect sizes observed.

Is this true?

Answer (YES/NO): NO